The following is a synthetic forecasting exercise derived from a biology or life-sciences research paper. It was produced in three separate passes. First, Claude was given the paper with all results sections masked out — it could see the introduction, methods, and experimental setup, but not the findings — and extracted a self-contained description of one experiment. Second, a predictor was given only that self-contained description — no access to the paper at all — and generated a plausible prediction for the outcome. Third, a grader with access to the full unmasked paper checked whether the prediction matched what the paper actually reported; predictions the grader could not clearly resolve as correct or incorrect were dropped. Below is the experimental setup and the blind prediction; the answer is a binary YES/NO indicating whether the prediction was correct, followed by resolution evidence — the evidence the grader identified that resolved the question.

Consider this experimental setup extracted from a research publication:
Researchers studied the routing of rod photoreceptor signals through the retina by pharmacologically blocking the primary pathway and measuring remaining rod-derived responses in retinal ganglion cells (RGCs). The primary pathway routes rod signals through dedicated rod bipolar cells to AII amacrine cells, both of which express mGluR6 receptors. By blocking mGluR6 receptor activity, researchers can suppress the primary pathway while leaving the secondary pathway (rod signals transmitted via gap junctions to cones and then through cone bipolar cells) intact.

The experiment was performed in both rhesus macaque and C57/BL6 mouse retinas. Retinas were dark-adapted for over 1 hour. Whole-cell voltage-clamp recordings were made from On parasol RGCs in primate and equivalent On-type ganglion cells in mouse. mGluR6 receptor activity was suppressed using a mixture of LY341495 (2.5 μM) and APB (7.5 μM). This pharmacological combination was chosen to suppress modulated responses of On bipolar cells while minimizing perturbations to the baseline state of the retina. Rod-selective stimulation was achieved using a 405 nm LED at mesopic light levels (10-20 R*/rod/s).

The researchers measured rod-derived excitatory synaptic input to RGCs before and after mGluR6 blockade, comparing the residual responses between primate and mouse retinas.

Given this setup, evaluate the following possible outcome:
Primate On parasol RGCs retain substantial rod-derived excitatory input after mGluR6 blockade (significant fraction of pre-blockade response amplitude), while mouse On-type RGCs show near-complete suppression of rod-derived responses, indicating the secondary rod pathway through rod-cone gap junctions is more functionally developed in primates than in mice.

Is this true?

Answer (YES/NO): NO